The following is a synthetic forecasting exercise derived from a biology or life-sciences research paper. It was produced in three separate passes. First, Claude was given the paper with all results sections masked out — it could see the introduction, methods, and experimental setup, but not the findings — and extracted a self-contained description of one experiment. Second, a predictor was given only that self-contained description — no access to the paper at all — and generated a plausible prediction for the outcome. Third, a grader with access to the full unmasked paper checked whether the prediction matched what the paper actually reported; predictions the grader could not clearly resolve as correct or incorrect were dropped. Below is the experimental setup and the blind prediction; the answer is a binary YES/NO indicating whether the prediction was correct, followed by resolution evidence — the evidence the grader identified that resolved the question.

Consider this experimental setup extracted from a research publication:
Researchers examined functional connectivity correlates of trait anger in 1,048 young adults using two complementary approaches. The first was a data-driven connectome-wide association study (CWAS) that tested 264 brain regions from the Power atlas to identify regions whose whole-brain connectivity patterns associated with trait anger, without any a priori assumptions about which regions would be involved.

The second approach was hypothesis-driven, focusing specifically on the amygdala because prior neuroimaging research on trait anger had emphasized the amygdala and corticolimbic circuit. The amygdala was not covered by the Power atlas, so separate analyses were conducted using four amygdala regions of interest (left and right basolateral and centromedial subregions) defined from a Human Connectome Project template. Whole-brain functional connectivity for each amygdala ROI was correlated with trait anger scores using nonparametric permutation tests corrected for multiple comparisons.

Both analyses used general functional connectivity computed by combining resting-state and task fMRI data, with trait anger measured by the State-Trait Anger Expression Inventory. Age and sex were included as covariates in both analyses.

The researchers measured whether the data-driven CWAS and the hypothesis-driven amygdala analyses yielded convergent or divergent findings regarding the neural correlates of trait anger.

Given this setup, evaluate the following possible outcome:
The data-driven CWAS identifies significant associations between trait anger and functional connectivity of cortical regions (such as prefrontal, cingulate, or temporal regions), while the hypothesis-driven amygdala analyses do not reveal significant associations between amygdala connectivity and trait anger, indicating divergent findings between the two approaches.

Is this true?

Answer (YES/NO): NO